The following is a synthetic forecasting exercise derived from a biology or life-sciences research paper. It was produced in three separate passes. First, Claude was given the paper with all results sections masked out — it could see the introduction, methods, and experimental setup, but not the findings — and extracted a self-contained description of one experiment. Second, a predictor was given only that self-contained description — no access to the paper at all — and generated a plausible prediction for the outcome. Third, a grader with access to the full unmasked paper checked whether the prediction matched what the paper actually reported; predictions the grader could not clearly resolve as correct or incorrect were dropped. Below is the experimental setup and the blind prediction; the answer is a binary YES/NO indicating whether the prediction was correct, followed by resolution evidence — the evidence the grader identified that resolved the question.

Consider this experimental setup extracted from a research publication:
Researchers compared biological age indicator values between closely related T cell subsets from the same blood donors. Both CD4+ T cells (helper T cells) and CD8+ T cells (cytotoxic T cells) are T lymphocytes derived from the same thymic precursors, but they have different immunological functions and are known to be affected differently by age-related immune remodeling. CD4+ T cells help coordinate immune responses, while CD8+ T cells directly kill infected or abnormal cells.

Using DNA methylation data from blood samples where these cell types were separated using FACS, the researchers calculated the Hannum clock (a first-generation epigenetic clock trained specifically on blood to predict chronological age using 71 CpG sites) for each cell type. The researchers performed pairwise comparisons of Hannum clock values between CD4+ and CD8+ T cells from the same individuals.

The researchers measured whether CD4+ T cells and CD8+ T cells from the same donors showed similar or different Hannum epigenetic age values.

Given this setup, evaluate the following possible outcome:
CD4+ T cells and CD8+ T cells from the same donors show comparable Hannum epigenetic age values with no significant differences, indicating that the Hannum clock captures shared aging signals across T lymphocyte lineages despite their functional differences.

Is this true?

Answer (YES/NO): NO